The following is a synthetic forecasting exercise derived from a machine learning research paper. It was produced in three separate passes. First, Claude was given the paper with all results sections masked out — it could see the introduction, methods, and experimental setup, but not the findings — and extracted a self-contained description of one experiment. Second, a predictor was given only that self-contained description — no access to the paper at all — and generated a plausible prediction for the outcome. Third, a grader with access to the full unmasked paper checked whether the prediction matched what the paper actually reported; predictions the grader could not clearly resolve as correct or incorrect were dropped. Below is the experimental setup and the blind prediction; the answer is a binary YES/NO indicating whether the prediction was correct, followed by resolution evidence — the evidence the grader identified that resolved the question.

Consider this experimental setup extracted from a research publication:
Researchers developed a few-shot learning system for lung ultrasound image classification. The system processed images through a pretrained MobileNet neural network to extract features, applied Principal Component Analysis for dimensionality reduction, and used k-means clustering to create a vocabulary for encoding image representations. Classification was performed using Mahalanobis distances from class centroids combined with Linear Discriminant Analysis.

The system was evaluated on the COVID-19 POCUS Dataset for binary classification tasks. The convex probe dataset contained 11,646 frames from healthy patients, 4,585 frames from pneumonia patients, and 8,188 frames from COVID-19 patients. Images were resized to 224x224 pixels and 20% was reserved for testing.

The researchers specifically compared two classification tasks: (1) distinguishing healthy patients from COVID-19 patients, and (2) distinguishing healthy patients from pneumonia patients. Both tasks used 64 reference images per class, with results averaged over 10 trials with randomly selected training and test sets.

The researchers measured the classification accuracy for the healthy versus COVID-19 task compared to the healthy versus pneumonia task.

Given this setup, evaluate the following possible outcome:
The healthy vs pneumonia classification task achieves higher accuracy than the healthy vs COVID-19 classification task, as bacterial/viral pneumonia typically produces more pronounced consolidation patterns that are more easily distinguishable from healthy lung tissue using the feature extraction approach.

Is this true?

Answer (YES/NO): YES